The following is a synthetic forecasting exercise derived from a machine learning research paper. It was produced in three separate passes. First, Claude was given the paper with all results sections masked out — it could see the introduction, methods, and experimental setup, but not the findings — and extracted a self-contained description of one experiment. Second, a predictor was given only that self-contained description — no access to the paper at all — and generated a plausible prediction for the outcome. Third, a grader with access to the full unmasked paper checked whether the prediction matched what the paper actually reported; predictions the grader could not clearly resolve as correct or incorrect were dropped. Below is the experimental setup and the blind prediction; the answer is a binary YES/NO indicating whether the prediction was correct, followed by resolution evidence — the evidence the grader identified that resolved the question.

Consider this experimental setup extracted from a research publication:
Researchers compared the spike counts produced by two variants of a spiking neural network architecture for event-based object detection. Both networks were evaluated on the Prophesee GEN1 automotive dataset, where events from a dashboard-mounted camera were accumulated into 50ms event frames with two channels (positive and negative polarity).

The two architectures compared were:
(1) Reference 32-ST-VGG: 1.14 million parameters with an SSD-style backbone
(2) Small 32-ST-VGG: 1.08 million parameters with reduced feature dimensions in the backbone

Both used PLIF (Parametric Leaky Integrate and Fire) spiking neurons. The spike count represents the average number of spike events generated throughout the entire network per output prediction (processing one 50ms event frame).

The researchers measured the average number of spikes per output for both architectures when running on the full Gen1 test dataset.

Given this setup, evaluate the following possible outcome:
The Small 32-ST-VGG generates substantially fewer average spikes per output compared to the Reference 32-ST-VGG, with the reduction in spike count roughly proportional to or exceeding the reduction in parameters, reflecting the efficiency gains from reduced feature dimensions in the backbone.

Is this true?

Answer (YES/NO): YES